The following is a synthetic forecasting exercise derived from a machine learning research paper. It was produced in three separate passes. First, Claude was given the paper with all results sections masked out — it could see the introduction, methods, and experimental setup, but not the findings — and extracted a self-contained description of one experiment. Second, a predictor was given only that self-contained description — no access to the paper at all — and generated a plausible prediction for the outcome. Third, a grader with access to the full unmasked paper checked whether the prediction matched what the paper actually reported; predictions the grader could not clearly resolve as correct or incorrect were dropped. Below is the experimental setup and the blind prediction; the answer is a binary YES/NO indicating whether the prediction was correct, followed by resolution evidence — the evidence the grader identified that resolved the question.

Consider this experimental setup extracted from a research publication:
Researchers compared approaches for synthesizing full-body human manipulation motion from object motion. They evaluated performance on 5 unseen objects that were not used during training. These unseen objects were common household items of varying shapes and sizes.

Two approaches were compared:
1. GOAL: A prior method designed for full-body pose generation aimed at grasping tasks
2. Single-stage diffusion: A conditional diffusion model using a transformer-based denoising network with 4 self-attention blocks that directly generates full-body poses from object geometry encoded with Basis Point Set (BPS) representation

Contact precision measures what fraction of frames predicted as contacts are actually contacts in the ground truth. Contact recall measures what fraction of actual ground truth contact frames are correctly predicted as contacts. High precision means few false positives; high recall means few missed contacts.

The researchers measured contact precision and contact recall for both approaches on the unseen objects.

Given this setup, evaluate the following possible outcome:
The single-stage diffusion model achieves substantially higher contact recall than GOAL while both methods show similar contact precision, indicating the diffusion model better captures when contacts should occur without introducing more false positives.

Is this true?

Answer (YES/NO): NO